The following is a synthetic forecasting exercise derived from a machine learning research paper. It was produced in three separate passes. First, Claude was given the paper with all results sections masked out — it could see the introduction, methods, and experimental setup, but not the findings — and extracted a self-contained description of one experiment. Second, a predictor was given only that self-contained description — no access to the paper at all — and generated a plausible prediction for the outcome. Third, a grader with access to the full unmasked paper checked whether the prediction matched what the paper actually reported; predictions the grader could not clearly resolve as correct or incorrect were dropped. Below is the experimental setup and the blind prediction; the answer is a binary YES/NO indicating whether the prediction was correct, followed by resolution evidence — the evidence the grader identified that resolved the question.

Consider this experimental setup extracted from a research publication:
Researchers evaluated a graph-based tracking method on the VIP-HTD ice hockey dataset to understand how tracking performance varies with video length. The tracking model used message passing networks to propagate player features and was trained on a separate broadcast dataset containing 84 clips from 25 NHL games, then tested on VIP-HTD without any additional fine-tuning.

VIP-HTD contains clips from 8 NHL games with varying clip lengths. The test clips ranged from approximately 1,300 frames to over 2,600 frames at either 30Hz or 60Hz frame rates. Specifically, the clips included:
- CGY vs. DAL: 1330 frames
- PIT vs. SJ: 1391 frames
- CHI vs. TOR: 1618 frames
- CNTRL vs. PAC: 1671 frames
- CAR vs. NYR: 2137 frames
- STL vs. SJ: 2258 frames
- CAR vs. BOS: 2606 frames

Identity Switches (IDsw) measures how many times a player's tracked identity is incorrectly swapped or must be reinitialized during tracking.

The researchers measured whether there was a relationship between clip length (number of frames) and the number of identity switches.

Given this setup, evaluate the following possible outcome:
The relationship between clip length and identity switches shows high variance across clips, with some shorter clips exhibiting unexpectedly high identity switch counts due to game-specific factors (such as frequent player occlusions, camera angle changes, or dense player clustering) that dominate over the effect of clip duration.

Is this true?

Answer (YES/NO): YES